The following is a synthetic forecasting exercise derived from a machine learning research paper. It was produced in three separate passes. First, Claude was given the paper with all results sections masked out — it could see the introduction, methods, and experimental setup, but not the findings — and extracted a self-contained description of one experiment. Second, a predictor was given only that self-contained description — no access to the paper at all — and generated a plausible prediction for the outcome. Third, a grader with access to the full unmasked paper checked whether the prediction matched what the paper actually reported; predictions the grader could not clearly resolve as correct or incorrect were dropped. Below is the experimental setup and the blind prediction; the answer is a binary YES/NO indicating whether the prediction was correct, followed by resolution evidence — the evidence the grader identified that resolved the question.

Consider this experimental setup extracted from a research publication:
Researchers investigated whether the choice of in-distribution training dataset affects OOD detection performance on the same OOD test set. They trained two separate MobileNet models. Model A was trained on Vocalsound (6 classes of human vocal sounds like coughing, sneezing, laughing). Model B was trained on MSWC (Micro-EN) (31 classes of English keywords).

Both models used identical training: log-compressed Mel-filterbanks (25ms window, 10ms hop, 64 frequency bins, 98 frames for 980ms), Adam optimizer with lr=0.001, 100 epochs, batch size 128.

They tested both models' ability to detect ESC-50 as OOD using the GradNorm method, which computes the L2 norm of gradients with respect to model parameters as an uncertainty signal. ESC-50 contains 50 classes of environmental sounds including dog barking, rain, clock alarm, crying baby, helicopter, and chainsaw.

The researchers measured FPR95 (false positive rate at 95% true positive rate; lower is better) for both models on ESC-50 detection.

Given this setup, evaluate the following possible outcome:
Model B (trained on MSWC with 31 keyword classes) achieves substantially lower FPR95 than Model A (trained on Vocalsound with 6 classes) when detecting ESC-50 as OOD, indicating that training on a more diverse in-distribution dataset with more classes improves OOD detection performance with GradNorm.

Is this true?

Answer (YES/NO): YES